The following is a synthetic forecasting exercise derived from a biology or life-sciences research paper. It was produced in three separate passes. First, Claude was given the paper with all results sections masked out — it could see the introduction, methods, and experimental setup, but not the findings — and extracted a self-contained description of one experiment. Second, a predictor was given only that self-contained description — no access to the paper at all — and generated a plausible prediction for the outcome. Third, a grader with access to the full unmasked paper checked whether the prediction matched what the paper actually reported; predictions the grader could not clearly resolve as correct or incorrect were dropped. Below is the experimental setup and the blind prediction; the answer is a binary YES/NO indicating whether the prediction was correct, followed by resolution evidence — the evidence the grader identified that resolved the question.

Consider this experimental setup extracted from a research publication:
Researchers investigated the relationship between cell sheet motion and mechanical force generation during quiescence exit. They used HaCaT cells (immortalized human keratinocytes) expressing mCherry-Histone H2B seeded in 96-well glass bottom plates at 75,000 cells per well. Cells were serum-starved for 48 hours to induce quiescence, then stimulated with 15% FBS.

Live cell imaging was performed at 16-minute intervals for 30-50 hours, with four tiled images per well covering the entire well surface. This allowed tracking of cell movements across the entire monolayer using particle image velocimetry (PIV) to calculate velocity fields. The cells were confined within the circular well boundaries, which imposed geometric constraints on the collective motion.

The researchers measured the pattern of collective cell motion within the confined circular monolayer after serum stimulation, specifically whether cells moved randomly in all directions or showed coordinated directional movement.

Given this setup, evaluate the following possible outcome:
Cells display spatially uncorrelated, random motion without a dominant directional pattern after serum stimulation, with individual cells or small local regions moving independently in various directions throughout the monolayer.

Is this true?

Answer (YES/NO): NO